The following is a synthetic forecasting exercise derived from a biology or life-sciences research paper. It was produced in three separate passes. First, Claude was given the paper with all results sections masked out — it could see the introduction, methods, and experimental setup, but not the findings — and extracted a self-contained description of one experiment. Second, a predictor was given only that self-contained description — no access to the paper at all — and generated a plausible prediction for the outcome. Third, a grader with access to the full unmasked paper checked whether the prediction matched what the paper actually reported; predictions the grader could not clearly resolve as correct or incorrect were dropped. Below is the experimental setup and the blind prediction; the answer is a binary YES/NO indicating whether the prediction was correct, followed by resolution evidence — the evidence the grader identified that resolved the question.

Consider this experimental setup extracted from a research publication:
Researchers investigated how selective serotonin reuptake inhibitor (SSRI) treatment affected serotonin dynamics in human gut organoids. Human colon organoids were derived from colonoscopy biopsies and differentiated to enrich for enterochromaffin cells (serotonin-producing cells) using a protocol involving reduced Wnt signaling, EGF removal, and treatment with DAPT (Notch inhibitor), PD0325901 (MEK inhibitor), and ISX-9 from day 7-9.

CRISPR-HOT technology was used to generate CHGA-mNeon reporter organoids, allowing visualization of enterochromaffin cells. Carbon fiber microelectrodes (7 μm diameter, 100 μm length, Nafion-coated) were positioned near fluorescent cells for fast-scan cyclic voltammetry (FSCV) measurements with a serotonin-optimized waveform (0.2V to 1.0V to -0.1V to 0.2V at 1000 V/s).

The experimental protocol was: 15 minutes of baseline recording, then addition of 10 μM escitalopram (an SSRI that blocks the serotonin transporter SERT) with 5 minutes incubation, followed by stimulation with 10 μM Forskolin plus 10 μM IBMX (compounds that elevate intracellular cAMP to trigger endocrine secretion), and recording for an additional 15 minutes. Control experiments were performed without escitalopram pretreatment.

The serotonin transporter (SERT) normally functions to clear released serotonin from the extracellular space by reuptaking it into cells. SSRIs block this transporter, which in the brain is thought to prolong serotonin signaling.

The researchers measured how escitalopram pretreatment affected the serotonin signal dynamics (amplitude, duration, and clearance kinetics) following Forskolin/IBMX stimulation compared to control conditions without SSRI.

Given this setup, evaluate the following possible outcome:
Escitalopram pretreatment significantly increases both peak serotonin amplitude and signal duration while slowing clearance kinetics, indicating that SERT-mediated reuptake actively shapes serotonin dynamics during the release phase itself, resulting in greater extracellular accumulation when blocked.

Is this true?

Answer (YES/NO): NO